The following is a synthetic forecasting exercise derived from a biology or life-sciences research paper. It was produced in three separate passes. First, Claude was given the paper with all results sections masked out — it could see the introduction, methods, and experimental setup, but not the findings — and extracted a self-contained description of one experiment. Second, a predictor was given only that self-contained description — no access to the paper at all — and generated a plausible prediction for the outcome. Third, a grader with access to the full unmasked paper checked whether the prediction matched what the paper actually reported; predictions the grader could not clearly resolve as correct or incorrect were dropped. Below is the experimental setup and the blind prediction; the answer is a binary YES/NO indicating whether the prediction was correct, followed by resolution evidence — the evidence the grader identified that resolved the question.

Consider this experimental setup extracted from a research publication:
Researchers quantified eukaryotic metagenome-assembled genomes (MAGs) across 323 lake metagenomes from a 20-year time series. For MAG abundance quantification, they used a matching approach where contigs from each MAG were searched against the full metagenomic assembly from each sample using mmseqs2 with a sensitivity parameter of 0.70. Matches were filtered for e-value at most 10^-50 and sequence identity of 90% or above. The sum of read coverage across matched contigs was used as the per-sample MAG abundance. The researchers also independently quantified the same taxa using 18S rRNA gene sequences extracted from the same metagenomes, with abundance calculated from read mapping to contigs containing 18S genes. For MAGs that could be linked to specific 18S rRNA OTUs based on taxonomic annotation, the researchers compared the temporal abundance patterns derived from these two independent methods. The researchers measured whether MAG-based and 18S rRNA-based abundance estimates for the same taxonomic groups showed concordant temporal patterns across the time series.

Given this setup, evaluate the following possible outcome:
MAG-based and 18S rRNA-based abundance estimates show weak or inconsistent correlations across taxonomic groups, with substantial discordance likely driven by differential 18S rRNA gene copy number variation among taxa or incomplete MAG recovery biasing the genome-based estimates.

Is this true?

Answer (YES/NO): NO